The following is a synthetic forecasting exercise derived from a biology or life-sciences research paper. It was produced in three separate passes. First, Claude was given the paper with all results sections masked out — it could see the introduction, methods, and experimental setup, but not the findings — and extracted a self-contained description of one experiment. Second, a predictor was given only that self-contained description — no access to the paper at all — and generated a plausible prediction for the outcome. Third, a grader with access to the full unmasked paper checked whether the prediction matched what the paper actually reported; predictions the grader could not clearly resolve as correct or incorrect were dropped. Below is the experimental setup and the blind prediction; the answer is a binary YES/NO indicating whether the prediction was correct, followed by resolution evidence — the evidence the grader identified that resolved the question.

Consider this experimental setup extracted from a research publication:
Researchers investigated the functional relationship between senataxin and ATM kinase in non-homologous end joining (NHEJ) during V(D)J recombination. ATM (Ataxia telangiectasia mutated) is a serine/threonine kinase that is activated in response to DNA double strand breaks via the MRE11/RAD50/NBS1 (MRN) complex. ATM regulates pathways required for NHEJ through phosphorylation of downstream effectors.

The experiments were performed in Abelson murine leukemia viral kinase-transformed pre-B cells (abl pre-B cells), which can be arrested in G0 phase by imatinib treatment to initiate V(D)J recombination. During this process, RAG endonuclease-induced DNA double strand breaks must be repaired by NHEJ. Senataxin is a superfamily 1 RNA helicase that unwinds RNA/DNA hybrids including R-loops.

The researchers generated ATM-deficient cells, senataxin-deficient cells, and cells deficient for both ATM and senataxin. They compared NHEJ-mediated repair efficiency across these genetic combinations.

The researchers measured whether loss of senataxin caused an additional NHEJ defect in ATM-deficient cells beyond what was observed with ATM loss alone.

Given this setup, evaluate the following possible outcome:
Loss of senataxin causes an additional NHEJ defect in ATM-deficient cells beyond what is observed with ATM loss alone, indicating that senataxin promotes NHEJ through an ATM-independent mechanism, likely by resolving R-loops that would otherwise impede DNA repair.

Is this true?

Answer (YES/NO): NO